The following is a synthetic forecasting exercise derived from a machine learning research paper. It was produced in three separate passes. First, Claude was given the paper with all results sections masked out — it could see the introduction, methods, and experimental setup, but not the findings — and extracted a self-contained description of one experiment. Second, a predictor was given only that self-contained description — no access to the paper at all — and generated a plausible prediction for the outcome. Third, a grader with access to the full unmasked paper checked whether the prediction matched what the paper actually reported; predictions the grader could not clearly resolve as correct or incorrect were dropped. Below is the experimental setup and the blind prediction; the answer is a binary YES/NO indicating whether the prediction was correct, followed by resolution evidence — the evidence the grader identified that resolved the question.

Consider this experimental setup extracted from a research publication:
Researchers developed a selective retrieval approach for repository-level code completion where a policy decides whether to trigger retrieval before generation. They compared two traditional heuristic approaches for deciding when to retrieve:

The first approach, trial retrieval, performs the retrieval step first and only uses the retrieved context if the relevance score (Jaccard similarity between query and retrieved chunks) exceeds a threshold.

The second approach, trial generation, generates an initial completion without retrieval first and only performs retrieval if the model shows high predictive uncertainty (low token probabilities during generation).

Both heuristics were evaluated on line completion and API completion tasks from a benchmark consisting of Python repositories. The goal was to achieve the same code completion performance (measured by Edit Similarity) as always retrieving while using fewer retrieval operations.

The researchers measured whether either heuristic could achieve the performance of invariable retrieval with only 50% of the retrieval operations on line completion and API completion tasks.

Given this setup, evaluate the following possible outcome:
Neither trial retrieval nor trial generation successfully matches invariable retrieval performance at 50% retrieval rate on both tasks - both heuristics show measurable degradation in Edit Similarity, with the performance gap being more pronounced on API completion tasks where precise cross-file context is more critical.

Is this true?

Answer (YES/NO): NO